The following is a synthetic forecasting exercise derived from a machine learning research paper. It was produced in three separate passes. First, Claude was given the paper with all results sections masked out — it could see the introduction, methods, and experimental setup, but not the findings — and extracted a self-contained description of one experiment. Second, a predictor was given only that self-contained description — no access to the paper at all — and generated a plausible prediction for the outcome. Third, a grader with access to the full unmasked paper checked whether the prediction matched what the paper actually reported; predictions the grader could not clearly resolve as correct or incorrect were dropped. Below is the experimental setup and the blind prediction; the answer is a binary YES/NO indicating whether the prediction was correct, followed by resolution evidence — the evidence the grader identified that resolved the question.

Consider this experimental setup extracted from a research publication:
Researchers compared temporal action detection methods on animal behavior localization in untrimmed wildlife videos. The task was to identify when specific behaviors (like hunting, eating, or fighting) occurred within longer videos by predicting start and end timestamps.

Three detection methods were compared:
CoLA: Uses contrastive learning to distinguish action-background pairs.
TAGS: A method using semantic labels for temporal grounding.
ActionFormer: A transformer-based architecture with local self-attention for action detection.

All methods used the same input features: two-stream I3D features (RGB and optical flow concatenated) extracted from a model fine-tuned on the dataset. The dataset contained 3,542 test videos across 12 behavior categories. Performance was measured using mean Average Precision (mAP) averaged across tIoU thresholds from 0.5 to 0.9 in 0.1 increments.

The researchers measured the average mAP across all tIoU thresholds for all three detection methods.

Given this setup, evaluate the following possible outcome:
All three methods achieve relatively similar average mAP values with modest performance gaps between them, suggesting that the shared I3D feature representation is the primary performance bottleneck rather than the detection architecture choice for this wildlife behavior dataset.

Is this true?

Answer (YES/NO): NO